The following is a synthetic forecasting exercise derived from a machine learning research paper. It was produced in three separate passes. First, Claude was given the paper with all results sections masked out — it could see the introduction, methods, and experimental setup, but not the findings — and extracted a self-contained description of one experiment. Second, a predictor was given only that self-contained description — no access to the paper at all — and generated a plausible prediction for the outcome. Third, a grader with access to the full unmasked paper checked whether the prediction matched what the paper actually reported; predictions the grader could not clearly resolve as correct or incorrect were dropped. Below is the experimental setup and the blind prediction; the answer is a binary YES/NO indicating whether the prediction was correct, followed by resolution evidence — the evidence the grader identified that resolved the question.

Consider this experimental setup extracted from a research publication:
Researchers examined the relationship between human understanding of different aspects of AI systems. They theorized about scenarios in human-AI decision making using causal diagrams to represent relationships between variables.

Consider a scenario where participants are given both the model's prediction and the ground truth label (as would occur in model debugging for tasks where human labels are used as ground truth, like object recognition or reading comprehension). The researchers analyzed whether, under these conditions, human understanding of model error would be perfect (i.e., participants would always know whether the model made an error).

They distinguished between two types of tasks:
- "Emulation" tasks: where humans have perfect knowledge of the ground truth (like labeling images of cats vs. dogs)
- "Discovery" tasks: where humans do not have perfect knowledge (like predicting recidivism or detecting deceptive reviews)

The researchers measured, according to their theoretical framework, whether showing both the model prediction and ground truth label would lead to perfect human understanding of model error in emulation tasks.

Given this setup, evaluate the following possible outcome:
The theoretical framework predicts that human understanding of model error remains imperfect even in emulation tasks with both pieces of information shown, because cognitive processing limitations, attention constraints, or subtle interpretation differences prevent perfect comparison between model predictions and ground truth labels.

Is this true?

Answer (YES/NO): NO